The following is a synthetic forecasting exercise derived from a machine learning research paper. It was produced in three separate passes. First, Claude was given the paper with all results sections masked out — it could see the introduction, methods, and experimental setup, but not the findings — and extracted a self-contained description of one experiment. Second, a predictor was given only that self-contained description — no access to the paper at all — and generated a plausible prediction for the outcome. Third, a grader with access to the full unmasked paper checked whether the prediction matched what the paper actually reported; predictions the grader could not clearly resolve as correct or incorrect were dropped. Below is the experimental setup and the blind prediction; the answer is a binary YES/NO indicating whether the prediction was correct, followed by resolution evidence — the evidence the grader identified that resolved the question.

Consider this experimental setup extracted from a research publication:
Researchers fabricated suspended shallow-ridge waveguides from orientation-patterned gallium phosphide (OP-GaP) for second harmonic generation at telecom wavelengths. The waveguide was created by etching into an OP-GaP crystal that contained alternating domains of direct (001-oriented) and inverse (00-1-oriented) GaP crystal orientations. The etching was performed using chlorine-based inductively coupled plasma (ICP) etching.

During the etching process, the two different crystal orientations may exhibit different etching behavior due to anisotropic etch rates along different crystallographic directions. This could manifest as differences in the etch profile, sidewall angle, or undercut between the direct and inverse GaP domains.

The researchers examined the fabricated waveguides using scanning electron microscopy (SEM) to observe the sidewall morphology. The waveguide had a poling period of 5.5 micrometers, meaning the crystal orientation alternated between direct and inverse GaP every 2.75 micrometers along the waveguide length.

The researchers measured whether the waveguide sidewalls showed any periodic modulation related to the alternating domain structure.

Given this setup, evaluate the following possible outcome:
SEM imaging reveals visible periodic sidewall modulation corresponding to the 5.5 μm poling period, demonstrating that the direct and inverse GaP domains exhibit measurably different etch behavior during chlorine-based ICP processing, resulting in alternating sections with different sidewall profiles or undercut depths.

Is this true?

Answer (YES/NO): YES